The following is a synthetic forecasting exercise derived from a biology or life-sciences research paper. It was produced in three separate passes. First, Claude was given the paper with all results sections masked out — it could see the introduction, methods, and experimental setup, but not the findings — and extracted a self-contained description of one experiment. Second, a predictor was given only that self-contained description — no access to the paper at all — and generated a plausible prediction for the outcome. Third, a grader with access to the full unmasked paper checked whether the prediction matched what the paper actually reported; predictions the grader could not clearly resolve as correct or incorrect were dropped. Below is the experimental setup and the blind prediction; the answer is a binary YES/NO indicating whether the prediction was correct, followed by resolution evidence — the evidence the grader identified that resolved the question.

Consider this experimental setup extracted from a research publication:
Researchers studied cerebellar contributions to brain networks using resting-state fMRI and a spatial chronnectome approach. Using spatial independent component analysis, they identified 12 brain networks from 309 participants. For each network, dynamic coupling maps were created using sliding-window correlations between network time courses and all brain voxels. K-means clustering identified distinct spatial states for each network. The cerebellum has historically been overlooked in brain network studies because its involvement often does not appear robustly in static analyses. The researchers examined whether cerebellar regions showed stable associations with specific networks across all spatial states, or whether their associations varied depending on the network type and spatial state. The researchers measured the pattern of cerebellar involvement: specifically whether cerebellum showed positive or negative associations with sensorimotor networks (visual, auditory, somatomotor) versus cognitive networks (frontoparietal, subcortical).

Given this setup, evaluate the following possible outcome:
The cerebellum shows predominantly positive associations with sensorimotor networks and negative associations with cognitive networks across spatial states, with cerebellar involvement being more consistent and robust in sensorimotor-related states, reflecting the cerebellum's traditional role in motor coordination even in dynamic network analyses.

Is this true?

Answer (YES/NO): NO